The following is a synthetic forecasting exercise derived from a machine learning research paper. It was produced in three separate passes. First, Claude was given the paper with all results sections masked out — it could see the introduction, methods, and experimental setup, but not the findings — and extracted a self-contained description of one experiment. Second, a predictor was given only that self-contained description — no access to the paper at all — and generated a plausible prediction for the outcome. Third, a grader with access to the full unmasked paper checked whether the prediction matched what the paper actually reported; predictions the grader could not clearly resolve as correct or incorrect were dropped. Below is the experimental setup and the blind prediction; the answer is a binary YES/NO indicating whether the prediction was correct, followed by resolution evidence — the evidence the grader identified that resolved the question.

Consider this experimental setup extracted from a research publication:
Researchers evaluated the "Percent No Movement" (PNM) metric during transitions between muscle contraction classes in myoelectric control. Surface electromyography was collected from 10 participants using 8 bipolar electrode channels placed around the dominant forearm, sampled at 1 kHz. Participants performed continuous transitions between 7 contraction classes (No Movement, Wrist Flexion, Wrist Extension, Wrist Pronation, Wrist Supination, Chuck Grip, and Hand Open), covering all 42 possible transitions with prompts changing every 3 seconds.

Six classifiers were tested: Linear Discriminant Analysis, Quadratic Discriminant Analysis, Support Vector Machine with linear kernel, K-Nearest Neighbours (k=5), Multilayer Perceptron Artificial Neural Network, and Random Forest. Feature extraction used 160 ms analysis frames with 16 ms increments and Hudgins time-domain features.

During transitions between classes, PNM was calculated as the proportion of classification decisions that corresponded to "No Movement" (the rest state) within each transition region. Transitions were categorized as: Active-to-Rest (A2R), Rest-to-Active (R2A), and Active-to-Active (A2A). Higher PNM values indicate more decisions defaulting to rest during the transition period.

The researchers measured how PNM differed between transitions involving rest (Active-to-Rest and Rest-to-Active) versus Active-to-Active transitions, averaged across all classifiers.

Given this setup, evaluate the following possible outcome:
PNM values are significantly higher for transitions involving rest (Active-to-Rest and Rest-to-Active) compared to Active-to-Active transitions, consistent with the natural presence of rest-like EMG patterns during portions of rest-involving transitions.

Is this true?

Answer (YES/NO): NO